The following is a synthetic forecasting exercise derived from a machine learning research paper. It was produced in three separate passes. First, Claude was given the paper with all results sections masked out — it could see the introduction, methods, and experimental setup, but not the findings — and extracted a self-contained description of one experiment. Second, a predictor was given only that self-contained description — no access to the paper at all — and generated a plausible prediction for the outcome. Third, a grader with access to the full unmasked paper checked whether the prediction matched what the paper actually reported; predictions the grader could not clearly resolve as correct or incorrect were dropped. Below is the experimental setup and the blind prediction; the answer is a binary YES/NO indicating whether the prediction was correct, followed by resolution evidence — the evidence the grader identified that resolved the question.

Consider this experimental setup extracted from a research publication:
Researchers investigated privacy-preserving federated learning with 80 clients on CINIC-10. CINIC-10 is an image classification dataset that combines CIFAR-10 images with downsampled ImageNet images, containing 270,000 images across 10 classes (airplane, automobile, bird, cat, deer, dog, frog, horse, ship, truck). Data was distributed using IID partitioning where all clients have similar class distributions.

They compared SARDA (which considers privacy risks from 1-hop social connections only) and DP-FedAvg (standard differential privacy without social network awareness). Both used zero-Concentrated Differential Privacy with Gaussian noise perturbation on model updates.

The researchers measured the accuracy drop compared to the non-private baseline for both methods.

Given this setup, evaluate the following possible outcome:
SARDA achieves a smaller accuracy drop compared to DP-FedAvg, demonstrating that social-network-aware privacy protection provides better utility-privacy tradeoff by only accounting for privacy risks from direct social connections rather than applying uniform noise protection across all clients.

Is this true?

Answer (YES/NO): NO